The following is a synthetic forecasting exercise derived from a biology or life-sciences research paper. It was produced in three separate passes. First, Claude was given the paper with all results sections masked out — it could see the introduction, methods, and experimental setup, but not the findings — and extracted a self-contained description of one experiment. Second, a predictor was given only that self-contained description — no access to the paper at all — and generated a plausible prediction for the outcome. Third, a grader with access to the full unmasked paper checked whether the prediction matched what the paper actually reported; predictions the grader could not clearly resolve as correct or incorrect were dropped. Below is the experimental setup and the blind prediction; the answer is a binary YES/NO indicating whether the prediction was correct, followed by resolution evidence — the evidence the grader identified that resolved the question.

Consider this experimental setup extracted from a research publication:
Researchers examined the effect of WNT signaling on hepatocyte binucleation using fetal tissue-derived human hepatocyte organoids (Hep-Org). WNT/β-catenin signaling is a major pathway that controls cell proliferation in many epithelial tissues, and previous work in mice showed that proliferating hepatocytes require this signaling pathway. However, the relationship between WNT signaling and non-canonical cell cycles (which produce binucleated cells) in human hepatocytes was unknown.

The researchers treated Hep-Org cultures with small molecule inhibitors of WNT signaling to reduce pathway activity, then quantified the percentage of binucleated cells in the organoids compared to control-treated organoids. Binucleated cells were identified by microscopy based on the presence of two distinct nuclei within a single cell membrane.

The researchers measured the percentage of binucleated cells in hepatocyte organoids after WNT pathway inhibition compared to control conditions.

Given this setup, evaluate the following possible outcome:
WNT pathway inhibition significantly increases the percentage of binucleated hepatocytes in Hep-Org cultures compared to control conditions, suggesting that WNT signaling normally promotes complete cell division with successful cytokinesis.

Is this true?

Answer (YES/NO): YES